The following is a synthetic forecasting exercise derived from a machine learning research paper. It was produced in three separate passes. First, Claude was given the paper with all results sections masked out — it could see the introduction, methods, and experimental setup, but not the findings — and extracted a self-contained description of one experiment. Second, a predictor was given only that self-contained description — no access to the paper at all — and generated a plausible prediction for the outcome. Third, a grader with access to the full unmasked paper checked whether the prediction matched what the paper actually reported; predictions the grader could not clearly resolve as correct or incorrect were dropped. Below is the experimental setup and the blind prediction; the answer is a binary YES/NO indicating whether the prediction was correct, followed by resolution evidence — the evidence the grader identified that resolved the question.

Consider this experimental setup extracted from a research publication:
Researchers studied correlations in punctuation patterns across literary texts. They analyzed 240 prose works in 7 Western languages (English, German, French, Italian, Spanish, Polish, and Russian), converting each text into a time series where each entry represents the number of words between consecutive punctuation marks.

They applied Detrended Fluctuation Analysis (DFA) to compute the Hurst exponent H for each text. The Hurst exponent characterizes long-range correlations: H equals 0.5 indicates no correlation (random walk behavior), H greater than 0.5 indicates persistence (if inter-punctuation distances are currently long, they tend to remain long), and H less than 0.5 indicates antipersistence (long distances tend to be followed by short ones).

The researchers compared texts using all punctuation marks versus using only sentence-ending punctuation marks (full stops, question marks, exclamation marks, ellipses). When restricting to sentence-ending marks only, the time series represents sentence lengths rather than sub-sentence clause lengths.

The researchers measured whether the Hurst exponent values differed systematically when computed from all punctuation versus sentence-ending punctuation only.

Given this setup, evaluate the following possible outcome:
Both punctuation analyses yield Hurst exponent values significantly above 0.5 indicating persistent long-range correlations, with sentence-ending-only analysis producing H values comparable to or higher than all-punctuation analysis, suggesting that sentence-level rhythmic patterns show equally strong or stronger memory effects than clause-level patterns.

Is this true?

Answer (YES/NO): YES